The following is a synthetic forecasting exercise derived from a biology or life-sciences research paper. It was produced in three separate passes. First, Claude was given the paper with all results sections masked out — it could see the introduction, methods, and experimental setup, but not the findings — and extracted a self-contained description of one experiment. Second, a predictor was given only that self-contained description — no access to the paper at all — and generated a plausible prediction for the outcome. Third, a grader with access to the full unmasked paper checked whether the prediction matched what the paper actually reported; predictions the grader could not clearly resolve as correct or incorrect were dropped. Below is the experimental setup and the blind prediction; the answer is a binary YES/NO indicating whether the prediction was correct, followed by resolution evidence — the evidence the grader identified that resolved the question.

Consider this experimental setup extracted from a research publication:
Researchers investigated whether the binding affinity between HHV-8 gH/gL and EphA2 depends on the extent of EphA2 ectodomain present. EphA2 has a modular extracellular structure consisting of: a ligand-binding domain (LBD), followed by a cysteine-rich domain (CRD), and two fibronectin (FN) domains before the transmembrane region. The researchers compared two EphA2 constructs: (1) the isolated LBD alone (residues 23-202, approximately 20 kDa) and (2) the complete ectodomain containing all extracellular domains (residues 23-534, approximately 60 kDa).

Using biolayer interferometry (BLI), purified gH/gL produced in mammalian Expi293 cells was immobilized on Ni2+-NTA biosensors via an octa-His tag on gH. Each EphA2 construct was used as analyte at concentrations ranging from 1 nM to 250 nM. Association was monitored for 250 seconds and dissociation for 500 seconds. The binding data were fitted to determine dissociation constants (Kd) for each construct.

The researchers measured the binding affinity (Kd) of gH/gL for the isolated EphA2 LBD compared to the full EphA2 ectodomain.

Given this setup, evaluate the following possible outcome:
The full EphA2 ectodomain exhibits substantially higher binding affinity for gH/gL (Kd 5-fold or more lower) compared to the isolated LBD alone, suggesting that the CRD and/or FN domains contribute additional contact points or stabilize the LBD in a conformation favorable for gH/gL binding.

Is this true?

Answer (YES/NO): NO